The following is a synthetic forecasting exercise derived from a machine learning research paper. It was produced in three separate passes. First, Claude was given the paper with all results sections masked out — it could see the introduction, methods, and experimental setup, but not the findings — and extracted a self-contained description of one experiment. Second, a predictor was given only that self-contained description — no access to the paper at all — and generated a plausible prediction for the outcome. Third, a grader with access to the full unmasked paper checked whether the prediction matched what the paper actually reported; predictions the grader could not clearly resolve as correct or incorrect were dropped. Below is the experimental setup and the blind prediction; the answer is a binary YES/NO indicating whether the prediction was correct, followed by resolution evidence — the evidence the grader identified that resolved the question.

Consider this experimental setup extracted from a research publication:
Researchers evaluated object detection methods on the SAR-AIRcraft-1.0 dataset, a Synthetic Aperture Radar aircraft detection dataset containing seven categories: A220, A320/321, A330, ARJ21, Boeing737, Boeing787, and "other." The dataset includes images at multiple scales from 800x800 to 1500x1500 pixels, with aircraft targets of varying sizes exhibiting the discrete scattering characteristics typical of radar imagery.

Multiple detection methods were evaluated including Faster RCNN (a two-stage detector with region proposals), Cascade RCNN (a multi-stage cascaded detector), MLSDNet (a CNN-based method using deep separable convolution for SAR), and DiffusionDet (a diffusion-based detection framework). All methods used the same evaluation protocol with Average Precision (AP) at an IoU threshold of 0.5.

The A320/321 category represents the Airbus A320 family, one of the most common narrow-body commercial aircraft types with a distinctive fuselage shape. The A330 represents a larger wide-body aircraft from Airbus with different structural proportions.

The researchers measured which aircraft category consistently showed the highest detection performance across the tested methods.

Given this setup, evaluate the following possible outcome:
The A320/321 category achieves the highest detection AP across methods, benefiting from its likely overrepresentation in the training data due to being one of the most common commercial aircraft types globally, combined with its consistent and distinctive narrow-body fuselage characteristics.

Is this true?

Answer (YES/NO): YES